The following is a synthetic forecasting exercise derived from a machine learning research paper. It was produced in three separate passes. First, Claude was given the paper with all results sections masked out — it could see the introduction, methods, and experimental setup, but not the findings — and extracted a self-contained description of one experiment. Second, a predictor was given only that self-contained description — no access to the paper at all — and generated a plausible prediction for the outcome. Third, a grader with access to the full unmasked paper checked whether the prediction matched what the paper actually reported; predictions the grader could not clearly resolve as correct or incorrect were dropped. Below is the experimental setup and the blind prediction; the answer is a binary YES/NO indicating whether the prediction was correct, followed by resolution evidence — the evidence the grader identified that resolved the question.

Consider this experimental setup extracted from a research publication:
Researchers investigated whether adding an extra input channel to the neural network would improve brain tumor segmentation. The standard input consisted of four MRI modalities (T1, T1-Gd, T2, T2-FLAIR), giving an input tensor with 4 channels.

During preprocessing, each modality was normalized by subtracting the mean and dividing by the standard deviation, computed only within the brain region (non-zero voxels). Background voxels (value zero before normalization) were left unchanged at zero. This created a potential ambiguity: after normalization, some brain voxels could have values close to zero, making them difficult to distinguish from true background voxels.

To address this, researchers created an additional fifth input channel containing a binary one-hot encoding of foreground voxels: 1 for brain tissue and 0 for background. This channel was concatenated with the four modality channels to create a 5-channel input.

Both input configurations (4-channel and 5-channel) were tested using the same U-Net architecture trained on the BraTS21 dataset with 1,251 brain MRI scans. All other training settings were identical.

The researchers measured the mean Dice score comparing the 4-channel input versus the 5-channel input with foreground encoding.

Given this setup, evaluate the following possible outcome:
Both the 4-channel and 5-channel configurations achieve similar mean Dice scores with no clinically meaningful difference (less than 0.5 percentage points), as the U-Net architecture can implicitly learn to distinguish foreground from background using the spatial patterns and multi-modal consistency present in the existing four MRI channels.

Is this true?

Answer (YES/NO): YES